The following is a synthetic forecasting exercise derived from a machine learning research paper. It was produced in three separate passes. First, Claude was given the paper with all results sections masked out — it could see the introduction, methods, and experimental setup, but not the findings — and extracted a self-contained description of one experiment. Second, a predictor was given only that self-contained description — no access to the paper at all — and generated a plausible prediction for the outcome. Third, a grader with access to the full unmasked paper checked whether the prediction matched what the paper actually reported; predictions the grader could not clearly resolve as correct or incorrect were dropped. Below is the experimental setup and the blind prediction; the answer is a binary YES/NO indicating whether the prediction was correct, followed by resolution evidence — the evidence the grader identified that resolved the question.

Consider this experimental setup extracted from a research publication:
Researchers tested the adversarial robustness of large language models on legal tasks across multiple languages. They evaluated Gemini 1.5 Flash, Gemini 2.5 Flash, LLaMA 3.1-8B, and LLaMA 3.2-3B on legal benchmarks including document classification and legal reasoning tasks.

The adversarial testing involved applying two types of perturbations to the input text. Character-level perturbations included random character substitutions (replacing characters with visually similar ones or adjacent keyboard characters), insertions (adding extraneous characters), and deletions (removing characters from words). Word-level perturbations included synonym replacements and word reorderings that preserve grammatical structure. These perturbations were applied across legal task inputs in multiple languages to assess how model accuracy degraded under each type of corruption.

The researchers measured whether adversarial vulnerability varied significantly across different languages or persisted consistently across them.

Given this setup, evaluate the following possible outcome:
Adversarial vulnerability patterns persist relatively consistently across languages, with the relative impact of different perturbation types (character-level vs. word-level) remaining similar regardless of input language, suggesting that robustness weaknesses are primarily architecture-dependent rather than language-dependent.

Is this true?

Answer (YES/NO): NO